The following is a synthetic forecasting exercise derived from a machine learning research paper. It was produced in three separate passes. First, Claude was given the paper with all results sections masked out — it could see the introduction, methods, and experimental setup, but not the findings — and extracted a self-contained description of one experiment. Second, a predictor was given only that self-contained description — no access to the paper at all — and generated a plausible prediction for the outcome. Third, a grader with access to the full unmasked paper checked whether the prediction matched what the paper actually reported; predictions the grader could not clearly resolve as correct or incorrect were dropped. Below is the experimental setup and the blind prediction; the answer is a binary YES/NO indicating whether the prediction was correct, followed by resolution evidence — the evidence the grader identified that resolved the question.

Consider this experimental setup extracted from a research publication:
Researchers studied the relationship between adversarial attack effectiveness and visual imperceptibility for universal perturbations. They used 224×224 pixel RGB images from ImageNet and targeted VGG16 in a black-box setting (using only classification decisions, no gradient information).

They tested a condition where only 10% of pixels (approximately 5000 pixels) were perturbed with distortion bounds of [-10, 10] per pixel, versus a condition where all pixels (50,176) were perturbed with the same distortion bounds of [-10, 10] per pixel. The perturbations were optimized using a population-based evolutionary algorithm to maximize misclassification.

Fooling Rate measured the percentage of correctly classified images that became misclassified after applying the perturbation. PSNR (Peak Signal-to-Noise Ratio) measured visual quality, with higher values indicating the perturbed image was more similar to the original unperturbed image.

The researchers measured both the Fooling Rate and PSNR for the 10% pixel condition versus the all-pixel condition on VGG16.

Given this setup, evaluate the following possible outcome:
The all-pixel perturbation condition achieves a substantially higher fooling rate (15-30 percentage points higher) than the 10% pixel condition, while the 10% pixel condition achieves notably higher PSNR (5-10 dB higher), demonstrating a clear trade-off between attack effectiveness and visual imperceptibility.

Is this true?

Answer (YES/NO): NO